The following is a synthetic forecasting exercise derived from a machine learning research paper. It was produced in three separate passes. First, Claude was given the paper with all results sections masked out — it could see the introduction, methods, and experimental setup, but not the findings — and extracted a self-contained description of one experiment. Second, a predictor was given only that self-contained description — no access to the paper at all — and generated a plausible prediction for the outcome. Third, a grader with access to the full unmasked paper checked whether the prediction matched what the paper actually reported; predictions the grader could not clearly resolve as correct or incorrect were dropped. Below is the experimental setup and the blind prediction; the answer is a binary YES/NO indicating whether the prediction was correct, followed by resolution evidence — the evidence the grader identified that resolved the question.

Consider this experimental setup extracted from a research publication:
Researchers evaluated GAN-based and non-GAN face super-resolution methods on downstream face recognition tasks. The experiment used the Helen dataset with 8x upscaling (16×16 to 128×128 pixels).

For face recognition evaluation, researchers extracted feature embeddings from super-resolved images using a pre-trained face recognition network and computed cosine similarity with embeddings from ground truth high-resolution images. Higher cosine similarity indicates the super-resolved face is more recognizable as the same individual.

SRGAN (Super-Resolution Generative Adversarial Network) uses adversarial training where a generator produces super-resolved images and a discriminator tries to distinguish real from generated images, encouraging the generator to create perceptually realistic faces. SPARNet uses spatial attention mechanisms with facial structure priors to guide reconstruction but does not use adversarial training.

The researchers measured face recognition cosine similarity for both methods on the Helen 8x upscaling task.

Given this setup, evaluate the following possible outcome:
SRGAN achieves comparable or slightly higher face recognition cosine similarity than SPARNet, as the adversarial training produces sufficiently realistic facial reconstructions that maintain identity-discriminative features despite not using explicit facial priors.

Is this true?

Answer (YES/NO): NO